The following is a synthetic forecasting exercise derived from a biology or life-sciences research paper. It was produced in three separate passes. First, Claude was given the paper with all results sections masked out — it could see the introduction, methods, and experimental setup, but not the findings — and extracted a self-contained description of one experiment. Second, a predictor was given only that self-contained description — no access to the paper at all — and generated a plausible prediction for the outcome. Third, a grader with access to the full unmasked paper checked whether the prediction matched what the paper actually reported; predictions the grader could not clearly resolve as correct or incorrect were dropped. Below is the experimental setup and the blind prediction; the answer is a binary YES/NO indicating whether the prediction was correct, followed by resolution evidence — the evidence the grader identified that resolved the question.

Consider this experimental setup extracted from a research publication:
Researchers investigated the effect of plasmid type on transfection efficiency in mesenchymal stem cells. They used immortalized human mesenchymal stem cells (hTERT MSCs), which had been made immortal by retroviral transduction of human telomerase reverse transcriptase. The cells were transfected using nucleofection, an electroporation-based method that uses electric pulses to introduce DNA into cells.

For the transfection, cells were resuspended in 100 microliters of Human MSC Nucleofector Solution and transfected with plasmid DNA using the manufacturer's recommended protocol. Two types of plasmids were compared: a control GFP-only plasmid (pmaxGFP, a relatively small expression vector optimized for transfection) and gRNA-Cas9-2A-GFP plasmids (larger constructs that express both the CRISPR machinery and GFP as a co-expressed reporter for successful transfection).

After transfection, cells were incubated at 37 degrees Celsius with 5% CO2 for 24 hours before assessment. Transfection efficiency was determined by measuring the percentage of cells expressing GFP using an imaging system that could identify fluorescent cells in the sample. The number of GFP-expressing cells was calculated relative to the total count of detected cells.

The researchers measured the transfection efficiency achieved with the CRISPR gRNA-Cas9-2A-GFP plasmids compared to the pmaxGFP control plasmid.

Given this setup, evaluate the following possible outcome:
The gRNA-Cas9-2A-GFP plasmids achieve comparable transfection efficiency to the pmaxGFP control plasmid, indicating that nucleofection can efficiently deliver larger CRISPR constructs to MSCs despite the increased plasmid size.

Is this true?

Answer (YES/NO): NO